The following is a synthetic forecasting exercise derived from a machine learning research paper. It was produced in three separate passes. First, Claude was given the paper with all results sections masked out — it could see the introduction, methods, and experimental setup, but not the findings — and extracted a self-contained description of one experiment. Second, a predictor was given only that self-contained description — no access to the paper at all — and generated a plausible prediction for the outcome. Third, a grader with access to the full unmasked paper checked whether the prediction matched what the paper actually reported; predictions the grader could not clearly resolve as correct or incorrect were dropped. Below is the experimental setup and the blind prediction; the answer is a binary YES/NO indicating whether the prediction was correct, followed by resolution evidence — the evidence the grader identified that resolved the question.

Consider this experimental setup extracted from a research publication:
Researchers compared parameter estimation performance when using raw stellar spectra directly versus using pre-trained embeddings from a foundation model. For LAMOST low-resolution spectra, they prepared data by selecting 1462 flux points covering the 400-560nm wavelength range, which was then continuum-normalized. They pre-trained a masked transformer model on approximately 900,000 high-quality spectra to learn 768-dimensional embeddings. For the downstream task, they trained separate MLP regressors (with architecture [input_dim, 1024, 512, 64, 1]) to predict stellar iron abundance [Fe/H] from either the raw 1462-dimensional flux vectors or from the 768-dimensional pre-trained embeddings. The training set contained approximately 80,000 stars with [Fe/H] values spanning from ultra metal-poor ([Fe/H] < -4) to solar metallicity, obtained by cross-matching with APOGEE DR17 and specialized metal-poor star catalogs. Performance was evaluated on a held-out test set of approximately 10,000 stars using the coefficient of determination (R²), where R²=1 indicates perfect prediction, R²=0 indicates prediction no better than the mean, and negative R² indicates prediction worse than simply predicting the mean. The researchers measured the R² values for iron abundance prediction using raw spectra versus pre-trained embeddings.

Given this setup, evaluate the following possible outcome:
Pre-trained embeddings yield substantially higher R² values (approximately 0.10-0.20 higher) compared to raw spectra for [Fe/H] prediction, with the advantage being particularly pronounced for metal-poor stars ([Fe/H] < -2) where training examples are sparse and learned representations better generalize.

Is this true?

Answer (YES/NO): NO